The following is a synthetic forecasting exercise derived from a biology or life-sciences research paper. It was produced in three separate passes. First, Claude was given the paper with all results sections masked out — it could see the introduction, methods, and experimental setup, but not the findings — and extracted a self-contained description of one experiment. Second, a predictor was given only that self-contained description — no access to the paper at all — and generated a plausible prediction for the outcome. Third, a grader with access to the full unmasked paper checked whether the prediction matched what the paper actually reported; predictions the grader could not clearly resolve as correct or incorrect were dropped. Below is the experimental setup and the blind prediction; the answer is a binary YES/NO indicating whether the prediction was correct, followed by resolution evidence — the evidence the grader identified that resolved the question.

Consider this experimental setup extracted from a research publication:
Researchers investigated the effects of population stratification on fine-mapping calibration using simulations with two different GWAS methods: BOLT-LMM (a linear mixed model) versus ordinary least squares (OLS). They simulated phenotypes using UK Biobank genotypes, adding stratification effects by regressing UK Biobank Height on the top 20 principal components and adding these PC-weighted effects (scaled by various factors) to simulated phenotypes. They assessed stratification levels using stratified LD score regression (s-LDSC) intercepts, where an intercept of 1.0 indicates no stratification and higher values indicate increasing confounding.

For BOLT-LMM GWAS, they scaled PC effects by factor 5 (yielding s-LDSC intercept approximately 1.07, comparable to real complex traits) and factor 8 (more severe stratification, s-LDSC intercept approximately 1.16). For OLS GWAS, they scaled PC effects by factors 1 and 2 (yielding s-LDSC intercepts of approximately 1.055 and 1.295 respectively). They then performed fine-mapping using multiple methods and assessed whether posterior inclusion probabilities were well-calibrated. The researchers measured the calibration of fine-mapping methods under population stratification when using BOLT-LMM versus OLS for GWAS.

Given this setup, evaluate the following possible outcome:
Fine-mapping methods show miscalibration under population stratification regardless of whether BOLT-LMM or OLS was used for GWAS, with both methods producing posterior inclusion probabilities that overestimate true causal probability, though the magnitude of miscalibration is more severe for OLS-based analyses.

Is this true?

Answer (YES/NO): NO